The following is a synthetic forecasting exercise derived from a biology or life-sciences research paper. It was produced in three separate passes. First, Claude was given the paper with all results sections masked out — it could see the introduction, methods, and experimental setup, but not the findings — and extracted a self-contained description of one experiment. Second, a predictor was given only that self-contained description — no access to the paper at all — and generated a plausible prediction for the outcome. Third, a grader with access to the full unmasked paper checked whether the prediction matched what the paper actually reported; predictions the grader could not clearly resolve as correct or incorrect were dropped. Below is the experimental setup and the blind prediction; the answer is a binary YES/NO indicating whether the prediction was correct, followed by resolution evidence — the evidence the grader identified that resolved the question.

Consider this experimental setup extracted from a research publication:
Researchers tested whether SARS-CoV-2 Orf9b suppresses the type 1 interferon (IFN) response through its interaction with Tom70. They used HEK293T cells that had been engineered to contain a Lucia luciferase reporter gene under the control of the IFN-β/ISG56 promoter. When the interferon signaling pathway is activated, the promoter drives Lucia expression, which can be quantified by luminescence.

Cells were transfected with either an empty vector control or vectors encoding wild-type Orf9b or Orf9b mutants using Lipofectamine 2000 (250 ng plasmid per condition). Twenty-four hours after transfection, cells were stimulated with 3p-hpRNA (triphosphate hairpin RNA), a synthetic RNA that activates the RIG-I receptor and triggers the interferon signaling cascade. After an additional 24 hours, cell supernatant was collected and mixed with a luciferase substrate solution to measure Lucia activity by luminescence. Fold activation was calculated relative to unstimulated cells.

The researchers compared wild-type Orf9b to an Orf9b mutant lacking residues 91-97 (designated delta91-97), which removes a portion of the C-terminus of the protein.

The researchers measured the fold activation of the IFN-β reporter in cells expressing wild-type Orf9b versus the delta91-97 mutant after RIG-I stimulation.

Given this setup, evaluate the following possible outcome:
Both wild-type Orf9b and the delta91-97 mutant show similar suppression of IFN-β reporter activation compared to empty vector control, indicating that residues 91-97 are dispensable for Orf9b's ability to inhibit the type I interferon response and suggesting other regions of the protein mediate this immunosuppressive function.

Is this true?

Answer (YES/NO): YES